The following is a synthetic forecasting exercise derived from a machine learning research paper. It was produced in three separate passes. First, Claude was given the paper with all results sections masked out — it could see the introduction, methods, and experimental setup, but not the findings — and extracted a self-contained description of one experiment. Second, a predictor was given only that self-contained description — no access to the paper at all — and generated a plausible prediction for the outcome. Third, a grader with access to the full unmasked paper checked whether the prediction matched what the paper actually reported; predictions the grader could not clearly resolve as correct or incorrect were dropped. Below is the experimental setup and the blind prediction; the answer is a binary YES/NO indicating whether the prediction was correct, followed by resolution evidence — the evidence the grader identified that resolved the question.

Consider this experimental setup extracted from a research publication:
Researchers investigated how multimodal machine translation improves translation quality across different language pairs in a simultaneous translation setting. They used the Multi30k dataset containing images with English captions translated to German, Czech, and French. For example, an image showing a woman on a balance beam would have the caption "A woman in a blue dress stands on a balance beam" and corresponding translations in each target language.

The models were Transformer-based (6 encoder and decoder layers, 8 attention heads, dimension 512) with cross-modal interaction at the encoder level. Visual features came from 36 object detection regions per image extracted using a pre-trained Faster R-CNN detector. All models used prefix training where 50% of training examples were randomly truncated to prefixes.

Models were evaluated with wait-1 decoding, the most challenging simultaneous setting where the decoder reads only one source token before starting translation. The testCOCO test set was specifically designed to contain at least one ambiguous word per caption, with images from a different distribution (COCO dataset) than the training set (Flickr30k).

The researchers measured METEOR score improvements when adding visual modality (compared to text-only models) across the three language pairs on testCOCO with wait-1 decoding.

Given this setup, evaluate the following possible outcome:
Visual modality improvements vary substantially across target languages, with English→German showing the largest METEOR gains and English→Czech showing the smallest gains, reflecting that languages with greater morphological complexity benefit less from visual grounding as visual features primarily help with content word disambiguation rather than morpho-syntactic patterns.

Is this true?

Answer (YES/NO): NO